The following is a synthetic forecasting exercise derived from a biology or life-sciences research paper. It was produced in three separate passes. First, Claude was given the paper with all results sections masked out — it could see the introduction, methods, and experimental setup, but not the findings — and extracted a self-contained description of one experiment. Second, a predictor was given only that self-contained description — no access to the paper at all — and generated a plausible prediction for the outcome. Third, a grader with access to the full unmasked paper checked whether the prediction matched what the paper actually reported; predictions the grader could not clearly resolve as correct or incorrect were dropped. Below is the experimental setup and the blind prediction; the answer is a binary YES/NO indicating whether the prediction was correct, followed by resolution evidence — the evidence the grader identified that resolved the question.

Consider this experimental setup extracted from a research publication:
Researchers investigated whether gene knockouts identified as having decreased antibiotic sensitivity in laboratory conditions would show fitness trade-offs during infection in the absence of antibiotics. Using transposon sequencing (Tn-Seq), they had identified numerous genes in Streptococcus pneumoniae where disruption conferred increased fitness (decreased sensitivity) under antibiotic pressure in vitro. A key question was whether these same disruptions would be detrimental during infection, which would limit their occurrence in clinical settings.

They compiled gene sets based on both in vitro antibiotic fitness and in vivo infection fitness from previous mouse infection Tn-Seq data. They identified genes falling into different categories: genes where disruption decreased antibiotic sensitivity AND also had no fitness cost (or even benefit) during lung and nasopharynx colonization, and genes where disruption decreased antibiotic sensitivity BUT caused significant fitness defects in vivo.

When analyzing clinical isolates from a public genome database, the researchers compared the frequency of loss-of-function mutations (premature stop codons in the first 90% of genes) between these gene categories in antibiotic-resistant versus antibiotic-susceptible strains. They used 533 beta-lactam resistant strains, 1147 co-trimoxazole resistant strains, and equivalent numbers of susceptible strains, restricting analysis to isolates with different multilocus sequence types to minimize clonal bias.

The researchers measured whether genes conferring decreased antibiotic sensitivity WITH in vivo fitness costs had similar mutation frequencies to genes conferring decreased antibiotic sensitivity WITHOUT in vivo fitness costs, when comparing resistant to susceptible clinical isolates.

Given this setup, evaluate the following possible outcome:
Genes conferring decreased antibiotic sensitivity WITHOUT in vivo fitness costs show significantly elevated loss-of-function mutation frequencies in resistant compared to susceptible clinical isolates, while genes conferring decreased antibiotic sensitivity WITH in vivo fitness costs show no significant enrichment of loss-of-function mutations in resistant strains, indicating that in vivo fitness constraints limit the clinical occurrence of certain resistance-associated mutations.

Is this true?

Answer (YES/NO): NO